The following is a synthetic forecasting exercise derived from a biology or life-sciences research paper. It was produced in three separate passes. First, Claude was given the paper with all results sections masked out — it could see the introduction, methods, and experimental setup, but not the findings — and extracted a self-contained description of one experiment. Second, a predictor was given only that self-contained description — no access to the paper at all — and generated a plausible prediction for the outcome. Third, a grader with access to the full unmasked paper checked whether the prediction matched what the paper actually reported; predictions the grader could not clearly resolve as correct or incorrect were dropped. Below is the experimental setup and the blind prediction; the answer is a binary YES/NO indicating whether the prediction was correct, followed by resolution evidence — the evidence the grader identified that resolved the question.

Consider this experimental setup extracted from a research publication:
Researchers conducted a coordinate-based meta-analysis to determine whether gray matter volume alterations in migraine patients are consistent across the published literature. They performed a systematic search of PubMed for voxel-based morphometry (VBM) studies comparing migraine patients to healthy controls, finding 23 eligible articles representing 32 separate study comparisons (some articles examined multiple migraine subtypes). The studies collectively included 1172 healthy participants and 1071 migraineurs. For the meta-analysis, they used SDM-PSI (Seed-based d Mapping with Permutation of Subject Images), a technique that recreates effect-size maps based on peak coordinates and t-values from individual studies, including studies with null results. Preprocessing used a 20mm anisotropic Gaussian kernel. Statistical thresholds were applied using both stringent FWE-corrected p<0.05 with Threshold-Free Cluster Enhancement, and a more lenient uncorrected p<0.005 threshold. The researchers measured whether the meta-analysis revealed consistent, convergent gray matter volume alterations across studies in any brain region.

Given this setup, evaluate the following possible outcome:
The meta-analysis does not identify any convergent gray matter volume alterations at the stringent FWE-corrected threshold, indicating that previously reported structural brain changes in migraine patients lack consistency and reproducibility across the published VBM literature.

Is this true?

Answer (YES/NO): YES